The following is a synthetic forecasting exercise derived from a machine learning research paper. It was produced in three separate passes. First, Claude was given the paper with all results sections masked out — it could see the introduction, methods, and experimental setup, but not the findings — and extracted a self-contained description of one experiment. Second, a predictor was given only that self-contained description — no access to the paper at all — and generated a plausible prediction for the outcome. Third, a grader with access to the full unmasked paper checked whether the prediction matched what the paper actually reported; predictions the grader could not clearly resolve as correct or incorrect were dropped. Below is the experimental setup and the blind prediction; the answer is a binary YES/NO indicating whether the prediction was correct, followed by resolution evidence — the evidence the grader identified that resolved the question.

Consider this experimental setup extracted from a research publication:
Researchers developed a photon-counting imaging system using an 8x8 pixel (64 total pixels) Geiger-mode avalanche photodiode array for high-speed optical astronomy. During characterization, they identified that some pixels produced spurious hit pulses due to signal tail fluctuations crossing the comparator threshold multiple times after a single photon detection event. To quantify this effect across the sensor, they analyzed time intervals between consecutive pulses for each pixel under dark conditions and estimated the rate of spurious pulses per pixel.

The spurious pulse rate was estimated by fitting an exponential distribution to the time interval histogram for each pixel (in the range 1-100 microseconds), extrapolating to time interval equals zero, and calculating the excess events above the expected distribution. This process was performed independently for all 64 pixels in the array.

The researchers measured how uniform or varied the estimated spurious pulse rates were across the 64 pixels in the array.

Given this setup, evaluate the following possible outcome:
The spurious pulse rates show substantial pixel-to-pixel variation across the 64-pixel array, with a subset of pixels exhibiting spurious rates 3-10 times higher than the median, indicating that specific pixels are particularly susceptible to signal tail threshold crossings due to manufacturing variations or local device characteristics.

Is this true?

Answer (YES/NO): NO